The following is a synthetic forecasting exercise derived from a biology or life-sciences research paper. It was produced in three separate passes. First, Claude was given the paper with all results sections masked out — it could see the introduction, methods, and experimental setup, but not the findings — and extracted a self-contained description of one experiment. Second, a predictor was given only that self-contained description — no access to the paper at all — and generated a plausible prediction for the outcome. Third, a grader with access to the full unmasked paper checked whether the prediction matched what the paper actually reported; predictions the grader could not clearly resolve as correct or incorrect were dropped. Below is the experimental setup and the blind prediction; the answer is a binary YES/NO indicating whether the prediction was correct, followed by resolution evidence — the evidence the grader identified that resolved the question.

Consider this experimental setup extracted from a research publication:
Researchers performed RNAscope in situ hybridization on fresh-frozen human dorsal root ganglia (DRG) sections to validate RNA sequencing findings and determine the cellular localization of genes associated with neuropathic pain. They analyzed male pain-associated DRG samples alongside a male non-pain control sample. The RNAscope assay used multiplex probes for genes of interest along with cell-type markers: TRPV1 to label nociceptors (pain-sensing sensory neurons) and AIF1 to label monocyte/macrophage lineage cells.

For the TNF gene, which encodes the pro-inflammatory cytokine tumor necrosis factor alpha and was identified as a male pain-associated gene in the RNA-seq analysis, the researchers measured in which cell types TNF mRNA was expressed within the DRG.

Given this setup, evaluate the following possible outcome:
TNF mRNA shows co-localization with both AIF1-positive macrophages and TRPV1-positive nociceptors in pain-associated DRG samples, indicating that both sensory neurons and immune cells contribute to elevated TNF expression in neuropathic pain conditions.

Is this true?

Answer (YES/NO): YES